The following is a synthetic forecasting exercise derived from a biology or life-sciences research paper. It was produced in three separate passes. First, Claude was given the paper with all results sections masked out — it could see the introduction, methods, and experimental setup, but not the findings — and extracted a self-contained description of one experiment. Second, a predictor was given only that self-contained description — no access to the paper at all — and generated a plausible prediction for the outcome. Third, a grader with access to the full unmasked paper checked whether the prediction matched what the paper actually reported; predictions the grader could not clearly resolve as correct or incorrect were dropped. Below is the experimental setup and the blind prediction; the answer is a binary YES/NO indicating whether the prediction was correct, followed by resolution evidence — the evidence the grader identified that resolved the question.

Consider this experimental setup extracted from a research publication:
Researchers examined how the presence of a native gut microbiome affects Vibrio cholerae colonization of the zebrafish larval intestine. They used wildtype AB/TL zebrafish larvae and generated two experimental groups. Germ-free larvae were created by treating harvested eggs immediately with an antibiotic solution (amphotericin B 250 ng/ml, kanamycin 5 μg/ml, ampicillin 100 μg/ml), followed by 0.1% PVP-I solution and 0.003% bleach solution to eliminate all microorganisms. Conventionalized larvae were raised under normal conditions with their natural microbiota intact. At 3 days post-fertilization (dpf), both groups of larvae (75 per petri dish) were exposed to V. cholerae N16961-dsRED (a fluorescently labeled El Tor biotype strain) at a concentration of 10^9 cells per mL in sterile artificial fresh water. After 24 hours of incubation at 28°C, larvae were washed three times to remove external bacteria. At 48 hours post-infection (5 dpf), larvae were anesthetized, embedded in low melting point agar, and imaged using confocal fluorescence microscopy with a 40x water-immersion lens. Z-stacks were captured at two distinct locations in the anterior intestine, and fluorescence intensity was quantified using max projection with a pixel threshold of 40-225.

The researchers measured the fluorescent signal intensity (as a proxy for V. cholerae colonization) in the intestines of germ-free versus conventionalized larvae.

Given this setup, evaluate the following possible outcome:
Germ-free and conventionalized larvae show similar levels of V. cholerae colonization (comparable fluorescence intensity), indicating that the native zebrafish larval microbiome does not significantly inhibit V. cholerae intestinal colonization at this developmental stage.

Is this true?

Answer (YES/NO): YES